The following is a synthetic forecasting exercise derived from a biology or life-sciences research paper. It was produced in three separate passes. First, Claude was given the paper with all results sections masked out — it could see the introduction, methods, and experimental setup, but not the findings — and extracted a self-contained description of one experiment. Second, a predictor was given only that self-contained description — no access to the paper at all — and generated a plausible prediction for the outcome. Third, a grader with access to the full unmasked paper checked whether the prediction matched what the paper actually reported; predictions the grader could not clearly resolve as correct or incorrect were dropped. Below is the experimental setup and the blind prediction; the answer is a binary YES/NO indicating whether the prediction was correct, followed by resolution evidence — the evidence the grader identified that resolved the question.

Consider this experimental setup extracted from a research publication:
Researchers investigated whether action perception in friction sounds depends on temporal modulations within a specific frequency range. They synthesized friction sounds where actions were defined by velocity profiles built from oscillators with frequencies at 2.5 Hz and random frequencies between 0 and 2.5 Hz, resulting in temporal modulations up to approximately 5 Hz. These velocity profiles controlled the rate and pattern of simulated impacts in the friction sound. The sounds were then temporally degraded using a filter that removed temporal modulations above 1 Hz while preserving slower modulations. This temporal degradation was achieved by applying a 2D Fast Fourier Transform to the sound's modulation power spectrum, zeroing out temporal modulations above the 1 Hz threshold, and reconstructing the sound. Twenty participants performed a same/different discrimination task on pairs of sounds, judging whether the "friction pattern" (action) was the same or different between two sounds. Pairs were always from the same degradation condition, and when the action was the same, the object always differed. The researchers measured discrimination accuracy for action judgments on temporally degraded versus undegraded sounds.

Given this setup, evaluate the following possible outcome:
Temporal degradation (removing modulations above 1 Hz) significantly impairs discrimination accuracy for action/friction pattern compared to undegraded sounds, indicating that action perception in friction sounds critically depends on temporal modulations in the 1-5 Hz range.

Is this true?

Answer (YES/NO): YES